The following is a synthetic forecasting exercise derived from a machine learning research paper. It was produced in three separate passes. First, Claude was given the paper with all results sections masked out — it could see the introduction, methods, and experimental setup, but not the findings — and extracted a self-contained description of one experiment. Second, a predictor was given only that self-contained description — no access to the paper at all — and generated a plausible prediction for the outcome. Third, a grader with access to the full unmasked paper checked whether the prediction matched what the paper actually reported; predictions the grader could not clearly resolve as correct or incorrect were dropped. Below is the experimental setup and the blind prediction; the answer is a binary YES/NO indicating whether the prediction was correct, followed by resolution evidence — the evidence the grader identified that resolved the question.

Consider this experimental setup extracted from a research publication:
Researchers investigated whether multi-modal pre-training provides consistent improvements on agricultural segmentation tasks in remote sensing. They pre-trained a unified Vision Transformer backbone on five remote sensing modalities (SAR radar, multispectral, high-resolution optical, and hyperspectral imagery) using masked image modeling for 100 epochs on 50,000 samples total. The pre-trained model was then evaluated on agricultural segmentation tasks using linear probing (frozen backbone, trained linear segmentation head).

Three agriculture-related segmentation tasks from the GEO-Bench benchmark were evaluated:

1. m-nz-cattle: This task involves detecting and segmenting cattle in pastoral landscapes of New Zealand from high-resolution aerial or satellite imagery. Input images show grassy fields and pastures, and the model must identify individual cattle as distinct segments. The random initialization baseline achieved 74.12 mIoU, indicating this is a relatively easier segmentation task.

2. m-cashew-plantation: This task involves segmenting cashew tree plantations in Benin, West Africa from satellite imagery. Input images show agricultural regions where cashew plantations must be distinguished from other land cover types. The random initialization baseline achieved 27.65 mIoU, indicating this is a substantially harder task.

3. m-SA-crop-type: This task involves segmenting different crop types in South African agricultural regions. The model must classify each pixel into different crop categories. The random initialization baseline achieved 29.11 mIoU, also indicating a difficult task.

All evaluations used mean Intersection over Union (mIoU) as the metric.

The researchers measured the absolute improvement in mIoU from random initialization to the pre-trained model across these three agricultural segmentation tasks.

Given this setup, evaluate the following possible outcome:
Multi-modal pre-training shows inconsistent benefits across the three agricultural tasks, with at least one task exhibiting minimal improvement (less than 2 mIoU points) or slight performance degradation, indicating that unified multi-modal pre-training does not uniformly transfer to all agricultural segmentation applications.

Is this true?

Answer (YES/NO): NO